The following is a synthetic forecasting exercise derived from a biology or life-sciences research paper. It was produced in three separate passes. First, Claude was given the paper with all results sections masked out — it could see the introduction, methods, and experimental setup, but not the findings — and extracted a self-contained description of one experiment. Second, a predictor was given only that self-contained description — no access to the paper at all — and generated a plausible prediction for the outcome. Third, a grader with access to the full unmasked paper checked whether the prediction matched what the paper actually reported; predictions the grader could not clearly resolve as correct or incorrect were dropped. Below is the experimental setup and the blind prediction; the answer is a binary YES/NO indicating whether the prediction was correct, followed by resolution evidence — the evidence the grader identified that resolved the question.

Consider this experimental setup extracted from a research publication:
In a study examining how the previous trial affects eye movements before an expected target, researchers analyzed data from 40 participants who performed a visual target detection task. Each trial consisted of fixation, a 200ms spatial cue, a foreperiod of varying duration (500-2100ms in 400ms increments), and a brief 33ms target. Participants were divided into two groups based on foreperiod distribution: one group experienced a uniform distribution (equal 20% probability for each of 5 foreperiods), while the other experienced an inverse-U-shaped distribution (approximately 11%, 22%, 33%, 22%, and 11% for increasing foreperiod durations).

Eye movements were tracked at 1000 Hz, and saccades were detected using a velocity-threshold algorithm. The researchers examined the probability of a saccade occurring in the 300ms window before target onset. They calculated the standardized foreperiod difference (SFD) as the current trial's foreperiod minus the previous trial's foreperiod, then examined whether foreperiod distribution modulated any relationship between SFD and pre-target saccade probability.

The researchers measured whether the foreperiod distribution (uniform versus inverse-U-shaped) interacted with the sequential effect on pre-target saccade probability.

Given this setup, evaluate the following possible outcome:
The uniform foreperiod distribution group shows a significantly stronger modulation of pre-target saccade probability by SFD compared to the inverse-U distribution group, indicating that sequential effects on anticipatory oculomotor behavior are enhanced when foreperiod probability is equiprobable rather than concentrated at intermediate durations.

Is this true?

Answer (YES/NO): NO